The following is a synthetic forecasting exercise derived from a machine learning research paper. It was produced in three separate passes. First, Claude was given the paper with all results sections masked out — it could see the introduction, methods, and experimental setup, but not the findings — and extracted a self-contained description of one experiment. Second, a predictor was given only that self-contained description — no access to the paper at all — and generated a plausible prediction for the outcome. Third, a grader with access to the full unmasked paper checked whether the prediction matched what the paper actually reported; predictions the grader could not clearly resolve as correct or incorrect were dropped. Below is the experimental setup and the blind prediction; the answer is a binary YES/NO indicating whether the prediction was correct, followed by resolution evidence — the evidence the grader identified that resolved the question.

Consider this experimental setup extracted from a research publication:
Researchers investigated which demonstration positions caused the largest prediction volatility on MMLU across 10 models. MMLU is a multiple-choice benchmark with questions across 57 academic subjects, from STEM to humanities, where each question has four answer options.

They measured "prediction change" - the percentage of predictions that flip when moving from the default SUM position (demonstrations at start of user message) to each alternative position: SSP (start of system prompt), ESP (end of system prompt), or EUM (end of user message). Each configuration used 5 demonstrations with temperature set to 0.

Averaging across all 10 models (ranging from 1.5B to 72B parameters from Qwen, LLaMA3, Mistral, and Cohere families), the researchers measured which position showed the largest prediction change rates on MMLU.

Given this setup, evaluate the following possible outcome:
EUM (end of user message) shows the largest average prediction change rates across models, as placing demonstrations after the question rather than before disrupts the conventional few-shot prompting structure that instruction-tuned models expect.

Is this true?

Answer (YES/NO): YES